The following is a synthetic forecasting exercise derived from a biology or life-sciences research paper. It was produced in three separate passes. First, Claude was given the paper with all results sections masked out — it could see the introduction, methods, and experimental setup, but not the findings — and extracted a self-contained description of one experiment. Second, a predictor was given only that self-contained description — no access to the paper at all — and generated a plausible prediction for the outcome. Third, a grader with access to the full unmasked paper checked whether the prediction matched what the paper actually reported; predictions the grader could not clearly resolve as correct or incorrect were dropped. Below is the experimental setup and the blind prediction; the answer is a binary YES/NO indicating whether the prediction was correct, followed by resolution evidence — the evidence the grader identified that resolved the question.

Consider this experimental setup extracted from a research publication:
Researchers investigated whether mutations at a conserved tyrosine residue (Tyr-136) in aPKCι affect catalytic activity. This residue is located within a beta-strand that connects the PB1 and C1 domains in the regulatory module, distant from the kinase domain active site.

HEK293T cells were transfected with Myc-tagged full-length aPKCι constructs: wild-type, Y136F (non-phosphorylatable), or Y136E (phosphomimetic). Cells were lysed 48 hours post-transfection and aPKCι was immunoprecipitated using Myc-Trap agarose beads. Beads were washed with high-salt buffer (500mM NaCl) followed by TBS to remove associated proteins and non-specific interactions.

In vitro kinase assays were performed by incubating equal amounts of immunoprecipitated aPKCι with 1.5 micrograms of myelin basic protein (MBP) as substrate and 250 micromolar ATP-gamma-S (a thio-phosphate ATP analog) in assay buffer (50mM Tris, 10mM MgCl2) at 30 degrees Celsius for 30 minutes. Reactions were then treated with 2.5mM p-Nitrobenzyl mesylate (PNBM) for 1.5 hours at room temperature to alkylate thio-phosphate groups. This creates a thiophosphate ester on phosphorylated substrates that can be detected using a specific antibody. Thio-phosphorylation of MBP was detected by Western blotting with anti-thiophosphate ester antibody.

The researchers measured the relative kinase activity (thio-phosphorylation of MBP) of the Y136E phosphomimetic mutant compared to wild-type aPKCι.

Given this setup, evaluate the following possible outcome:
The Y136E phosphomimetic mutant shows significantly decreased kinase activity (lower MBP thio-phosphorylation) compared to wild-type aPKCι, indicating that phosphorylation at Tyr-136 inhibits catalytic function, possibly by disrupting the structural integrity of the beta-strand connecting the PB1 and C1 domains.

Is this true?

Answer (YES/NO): NO